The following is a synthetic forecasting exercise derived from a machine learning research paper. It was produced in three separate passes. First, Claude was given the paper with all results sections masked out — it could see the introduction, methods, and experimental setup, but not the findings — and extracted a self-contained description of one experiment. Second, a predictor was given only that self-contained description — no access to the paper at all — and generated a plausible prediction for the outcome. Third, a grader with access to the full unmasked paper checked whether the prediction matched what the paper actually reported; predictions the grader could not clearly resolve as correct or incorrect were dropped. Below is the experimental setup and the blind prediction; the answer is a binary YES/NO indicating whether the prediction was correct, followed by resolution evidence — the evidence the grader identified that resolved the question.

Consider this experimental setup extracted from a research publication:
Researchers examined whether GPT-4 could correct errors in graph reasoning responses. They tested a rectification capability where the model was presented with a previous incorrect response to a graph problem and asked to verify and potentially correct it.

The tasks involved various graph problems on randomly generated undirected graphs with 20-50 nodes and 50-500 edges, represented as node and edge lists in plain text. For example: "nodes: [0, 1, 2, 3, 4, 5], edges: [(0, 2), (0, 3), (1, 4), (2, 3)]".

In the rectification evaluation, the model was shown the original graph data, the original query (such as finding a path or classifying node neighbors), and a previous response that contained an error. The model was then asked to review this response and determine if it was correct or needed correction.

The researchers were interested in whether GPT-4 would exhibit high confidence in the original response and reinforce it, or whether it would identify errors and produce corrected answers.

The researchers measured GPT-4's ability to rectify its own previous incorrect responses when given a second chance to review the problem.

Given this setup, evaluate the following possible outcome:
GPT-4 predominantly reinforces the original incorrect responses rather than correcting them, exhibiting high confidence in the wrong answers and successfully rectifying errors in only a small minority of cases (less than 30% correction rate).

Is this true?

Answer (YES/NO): NO